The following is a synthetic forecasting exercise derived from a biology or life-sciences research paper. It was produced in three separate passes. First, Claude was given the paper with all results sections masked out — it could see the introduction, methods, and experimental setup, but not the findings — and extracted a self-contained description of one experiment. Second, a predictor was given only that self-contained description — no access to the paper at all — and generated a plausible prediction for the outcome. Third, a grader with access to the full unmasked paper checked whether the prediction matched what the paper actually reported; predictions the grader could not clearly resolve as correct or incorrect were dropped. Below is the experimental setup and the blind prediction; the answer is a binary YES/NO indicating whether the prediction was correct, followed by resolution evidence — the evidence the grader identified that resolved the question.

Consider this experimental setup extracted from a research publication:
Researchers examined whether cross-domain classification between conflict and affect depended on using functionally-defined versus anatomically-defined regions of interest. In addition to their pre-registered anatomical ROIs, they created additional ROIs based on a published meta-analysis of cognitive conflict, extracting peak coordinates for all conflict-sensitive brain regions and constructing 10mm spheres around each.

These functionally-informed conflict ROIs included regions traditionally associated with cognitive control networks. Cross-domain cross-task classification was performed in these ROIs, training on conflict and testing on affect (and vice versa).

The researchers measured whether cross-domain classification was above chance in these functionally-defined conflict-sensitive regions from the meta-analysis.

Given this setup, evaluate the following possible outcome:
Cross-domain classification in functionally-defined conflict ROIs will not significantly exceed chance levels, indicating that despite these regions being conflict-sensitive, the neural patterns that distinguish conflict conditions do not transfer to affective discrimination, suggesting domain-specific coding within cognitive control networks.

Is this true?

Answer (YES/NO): NO